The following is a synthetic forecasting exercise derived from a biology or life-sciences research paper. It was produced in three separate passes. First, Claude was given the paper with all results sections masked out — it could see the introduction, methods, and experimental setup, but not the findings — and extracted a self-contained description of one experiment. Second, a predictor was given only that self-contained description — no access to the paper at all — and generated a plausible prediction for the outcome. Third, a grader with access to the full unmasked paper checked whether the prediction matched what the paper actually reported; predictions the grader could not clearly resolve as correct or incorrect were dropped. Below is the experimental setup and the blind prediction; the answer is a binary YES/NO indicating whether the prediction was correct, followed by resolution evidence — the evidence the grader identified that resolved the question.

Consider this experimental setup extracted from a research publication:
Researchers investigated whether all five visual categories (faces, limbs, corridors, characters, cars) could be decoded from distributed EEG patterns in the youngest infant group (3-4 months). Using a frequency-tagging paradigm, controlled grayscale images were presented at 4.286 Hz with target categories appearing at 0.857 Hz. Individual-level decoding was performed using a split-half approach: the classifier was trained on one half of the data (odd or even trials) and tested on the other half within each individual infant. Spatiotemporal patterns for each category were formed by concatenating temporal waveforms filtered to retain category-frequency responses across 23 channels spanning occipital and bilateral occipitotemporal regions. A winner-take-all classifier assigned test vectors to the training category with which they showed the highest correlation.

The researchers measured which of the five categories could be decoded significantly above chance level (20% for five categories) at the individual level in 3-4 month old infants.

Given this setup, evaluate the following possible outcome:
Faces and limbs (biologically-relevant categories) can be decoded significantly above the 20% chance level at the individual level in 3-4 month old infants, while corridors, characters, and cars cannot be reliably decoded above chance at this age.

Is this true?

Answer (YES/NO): NO